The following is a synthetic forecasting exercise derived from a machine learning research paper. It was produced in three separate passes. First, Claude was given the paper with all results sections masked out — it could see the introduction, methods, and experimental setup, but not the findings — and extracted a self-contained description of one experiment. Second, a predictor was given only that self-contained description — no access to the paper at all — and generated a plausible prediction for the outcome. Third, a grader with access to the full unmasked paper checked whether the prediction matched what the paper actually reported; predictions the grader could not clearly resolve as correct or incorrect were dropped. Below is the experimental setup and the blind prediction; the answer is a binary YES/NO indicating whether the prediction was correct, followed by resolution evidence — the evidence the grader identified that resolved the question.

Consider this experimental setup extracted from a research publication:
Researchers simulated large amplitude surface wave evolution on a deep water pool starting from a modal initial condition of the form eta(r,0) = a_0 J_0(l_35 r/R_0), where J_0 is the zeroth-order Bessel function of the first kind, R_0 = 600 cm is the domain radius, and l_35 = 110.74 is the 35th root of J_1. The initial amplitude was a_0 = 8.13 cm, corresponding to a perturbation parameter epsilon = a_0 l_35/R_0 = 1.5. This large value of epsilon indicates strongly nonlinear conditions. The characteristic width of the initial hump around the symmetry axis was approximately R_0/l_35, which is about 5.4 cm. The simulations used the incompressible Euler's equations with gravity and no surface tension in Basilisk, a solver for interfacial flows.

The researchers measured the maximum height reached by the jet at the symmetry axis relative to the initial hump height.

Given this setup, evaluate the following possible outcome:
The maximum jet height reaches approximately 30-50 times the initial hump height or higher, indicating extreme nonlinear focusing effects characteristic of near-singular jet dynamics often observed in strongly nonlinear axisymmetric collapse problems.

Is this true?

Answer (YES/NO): NO